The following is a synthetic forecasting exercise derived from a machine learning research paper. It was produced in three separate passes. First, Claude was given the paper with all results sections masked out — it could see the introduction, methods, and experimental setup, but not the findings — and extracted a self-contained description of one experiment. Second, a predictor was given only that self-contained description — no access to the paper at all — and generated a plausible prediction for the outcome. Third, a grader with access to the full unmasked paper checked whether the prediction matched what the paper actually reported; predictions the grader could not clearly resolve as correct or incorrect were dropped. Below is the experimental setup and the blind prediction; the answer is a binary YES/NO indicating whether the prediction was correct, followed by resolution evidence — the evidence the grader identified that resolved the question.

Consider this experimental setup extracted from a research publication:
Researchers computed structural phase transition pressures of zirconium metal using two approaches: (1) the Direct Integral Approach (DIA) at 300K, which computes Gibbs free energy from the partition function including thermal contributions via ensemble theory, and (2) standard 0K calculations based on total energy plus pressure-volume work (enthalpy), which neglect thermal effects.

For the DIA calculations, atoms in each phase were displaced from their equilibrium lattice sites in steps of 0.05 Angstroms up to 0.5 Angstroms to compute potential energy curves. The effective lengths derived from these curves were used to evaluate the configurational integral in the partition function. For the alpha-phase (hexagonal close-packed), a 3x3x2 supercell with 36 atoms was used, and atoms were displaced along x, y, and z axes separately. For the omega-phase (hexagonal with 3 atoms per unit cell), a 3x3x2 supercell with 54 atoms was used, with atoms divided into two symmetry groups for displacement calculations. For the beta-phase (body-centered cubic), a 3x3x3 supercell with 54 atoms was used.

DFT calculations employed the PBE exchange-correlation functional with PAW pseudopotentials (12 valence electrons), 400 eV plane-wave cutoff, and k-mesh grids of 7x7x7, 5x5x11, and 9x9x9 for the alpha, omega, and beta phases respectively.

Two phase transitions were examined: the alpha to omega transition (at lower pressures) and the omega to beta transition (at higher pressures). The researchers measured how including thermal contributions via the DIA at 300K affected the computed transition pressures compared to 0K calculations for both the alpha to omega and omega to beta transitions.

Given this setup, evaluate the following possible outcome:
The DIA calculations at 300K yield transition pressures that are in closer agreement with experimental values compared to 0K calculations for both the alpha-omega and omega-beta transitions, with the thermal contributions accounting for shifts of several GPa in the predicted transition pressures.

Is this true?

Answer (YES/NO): NO